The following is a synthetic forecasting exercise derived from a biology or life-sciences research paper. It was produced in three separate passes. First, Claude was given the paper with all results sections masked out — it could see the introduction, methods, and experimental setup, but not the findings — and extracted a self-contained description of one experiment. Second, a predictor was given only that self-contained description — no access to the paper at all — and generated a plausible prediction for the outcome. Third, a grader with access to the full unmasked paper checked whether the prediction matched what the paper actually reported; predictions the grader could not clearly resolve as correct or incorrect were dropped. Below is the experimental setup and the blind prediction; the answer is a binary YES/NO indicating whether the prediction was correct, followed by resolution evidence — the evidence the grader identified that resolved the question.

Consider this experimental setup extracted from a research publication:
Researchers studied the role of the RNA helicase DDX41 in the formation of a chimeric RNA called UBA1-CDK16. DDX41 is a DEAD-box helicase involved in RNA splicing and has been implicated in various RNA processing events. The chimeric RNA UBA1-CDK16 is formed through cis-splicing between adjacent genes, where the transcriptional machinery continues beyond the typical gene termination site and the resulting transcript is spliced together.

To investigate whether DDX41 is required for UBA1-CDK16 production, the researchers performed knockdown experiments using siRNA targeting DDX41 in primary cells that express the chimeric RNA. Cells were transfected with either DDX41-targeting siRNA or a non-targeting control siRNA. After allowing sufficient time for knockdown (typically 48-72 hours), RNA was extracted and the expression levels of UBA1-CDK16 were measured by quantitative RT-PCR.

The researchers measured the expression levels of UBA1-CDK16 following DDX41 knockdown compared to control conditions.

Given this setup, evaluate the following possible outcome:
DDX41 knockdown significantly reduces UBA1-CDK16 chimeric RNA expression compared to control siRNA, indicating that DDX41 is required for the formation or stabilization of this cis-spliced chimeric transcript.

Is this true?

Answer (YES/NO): NO